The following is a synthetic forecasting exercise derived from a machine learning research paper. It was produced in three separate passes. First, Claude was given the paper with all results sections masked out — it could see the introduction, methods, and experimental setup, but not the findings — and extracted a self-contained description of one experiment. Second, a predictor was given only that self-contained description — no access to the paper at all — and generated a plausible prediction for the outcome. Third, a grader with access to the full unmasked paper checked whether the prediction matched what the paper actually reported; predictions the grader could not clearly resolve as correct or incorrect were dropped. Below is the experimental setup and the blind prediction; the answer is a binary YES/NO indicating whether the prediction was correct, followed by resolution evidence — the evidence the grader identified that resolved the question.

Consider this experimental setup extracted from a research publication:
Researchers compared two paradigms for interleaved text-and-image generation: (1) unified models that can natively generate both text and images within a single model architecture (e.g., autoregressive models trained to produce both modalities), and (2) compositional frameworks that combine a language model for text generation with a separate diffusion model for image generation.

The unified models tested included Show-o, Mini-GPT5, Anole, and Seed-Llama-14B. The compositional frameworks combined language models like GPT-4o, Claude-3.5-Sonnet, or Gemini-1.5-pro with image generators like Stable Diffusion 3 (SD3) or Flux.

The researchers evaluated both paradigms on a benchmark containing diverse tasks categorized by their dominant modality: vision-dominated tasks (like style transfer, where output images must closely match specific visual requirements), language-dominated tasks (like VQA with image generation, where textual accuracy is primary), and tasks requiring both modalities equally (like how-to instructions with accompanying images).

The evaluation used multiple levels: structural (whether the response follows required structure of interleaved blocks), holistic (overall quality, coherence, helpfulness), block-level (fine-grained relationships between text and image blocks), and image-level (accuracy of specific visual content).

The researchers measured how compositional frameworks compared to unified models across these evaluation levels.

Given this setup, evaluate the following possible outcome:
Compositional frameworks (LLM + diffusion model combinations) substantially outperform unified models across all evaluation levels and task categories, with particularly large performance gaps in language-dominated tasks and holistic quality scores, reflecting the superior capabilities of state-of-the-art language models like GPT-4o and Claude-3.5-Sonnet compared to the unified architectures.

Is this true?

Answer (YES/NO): NO